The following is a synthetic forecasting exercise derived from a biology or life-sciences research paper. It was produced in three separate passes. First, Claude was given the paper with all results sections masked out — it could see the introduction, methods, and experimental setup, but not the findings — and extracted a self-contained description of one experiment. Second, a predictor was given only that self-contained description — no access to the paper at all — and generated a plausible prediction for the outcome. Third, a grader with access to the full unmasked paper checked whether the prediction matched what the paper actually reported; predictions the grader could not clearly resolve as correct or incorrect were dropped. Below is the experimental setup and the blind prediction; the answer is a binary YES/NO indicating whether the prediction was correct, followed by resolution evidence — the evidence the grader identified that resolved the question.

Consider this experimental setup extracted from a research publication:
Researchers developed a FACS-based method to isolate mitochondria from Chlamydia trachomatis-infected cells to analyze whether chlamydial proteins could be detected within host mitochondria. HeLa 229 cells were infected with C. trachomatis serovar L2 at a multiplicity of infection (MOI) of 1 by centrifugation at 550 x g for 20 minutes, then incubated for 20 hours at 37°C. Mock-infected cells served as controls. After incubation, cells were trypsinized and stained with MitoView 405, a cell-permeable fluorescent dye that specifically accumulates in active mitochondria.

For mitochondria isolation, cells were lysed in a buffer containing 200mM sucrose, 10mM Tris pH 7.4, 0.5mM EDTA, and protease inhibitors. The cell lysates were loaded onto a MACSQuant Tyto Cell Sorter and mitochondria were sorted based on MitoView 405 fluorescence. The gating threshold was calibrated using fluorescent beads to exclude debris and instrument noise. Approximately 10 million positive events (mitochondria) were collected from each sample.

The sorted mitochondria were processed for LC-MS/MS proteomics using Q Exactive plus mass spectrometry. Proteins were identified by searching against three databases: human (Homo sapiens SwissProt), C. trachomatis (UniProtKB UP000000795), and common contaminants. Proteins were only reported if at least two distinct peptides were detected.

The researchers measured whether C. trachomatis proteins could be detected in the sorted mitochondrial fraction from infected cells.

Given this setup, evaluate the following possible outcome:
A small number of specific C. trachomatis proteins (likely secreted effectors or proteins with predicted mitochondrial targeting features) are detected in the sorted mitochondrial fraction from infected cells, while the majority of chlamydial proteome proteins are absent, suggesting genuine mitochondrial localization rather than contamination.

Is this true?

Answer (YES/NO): NO